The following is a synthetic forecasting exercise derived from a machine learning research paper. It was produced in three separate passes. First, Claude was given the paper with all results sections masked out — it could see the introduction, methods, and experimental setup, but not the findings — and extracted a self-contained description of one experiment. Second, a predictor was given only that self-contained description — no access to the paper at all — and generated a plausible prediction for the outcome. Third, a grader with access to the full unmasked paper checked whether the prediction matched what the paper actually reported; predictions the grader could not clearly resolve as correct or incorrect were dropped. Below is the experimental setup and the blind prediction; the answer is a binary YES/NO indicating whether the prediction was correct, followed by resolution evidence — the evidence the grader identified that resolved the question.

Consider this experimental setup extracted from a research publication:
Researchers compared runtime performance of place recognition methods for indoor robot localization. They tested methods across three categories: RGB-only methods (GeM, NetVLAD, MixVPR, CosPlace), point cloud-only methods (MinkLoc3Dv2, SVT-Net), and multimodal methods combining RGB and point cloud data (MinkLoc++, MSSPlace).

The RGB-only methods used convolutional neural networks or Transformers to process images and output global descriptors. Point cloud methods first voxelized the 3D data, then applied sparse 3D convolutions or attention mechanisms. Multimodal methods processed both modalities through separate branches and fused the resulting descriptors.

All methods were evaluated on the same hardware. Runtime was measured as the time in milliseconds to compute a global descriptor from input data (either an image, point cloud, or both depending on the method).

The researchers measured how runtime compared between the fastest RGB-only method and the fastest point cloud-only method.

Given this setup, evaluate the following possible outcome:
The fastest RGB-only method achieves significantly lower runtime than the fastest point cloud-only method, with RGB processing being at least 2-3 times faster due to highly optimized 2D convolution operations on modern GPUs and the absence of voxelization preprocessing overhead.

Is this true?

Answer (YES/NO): YES